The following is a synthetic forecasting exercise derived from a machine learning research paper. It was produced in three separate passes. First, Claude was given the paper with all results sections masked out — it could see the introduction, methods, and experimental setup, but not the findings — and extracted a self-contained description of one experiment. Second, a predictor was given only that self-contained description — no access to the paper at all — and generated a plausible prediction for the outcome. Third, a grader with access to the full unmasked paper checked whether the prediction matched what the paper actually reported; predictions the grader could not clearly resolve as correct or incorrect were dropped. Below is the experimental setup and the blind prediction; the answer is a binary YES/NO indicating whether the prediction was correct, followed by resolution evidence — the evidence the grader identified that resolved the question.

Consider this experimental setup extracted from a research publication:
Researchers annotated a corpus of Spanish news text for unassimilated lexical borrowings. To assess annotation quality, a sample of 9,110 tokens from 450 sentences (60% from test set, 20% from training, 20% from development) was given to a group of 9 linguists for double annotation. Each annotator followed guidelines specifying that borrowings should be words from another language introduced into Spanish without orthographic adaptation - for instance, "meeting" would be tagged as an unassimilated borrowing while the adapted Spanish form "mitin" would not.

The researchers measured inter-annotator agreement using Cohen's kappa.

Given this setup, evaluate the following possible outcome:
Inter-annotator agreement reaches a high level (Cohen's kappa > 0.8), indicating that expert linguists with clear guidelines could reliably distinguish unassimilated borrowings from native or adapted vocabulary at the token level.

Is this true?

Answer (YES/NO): YES